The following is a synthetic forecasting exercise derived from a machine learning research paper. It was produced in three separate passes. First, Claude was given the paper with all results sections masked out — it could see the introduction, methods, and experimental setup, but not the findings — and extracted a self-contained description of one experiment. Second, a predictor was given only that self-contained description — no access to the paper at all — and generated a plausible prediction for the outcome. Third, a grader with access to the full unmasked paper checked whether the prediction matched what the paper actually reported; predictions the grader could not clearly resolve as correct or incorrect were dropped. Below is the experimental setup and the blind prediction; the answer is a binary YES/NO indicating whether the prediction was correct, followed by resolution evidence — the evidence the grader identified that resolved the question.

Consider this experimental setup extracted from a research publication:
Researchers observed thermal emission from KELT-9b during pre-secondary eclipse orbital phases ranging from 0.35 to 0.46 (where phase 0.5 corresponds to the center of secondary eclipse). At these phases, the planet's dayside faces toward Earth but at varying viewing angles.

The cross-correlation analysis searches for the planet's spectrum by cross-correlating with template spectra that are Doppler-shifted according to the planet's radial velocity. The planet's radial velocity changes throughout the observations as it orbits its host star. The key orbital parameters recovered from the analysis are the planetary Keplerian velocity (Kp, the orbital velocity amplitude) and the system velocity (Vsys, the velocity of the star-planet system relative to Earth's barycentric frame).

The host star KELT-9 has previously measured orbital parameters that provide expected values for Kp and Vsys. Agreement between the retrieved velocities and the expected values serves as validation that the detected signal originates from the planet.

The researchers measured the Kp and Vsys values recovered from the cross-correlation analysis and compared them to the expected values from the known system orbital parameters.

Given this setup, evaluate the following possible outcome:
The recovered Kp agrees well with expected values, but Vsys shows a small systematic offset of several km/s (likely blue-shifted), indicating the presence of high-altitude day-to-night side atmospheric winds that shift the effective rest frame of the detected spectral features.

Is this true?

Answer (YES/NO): NO